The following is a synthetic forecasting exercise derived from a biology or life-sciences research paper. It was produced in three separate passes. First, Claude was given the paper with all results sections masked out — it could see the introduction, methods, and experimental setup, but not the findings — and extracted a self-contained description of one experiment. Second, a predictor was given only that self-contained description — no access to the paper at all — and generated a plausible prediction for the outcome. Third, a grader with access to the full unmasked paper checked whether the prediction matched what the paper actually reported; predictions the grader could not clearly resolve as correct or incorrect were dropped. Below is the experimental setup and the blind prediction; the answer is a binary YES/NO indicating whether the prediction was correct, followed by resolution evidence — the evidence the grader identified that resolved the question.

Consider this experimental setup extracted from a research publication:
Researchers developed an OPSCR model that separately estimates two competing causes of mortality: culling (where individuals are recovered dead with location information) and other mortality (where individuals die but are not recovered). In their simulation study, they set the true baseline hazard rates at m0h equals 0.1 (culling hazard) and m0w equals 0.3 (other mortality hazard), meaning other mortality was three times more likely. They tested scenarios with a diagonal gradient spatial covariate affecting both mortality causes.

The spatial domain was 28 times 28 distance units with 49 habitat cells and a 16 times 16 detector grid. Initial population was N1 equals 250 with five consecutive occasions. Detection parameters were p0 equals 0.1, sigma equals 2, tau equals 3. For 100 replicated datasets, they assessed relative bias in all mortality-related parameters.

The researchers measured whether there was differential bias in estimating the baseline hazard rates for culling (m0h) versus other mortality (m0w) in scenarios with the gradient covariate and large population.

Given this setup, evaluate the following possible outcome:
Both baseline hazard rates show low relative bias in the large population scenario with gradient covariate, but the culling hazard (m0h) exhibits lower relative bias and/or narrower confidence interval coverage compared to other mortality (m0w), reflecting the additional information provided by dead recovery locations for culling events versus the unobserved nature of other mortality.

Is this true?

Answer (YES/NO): NO